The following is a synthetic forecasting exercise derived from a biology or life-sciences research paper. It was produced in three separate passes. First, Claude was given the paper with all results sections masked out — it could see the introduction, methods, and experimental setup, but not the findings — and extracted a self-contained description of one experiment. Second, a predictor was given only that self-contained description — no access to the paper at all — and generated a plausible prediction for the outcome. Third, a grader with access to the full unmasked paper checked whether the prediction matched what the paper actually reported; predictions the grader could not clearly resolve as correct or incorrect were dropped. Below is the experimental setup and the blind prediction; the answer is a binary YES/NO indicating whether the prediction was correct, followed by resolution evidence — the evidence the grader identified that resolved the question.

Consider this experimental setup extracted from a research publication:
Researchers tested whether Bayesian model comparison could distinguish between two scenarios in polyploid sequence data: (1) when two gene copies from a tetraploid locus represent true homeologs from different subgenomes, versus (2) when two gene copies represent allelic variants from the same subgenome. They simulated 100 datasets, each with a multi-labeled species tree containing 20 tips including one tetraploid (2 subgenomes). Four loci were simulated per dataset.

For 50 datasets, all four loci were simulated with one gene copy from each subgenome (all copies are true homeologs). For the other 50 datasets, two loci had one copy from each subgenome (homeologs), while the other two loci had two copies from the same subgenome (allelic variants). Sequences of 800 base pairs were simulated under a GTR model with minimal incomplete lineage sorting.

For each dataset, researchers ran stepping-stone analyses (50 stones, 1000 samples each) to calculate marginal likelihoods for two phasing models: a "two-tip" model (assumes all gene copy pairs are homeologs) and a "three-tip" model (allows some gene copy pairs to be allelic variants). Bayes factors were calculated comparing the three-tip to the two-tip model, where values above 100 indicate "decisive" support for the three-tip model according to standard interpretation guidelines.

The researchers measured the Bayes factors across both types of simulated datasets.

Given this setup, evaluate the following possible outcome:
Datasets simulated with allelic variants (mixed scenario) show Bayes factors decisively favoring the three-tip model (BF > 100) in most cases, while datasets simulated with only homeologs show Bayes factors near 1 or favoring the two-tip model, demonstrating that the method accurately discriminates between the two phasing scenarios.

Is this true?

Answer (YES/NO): YES